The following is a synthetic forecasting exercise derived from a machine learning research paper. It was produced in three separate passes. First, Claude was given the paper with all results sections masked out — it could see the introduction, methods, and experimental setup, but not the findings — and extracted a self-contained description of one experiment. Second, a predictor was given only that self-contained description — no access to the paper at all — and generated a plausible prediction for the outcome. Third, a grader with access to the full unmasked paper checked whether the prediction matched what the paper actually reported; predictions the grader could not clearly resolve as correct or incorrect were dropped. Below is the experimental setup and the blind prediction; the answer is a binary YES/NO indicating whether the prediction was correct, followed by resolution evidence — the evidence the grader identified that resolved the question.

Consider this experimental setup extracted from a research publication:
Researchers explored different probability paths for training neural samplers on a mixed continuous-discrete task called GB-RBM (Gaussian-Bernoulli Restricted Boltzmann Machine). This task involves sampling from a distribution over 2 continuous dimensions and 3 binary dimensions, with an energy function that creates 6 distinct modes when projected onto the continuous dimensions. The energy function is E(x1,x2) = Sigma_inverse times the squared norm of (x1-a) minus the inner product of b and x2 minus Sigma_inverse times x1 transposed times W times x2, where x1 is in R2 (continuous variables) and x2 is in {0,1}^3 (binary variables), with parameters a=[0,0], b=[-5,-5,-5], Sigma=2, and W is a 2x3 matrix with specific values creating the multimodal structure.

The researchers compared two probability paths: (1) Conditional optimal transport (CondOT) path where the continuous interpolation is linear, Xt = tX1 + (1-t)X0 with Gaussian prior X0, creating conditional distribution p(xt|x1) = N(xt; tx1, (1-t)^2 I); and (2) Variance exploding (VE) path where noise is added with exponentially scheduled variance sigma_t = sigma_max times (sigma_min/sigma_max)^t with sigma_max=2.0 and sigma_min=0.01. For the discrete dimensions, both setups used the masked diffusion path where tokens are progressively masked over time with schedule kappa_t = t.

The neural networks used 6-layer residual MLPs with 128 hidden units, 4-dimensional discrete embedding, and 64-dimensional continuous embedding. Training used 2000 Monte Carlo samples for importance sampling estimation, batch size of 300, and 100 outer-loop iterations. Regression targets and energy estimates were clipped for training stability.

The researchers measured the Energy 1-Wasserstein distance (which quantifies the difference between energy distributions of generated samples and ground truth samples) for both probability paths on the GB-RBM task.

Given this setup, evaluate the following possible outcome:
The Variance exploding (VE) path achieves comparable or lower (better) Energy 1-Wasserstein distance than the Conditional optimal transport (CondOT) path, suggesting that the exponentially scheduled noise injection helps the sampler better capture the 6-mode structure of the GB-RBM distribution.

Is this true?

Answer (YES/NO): NO